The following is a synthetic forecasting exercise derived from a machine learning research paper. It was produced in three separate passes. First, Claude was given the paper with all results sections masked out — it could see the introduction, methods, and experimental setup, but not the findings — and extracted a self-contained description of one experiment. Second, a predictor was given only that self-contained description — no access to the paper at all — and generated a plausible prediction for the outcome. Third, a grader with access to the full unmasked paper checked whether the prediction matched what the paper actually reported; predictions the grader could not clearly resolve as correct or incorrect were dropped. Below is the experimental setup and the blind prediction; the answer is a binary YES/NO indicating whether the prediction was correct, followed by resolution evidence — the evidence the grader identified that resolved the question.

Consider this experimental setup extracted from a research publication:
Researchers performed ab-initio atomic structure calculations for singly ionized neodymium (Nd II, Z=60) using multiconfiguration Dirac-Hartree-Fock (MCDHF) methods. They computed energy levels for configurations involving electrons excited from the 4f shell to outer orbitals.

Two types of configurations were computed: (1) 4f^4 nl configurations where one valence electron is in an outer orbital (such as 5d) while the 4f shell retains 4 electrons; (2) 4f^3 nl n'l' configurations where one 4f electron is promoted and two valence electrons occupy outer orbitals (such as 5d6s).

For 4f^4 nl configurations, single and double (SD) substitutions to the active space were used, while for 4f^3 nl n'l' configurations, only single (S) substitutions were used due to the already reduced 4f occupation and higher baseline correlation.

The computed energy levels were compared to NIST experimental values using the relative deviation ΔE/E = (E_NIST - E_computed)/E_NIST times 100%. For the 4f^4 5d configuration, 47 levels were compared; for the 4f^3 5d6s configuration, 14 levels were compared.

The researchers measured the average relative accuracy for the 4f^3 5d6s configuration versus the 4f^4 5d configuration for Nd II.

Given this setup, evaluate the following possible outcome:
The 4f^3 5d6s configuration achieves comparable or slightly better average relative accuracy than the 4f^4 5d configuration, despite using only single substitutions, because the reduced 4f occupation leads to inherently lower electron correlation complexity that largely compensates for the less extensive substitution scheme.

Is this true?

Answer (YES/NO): NO